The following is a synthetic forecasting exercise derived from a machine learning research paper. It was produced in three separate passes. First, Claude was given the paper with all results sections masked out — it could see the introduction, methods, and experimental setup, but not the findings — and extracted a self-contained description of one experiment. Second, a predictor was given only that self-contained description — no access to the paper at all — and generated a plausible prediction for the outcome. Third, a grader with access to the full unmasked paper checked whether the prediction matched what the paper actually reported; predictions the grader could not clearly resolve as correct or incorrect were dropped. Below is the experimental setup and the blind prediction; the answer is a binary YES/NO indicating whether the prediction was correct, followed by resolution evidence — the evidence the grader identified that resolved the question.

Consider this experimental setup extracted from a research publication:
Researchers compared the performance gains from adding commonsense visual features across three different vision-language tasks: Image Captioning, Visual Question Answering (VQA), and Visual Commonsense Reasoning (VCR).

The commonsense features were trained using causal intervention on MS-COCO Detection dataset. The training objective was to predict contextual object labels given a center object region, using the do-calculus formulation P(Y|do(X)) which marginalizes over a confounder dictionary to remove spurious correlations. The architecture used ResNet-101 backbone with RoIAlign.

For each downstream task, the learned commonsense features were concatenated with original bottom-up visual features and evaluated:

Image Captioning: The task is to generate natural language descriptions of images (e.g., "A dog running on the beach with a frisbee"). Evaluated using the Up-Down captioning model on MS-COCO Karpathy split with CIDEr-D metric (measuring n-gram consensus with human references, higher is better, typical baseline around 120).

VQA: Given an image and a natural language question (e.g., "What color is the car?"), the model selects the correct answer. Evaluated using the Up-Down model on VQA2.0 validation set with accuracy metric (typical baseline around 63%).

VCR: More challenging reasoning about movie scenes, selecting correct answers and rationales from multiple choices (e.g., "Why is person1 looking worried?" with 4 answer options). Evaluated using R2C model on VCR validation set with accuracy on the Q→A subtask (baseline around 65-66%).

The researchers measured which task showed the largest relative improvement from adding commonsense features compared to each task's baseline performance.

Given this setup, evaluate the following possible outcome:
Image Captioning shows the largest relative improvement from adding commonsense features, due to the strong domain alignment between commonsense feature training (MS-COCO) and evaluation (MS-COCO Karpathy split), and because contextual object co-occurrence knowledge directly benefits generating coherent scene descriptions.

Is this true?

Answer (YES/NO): YES